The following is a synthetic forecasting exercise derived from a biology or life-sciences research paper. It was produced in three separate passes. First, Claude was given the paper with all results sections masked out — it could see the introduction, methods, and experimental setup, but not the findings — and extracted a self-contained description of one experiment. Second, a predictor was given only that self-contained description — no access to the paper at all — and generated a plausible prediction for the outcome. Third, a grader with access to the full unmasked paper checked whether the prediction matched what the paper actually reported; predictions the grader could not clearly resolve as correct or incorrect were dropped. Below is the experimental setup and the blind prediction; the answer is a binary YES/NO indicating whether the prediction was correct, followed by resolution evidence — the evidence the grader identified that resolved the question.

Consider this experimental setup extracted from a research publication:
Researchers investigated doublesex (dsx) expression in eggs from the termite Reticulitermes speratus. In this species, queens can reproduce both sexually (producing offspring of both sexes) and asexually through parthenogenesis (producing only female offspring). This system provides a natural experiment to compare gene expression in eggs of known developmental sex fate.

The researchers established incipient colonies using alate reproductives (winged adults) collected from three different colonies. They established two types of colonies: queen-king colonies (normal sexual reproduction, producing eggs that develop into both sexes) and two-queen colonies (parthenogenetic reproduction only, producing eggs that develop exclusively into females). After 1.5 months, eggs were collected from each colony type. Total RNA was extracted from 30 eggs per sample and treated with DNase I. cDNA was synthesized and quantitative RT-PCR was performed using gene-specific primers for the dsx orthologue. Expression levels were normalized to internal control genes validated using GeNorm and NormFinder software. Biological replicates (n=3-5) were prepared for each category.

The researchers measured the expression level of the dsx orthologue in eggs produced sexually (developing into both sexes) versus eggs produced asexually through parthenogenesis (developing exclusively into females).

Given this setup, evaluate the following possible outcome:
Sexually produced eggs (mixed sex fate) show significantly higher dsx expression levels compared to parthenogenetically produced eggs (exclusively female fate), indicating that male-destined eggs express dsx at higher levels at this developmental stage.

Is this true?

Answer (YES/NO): YES